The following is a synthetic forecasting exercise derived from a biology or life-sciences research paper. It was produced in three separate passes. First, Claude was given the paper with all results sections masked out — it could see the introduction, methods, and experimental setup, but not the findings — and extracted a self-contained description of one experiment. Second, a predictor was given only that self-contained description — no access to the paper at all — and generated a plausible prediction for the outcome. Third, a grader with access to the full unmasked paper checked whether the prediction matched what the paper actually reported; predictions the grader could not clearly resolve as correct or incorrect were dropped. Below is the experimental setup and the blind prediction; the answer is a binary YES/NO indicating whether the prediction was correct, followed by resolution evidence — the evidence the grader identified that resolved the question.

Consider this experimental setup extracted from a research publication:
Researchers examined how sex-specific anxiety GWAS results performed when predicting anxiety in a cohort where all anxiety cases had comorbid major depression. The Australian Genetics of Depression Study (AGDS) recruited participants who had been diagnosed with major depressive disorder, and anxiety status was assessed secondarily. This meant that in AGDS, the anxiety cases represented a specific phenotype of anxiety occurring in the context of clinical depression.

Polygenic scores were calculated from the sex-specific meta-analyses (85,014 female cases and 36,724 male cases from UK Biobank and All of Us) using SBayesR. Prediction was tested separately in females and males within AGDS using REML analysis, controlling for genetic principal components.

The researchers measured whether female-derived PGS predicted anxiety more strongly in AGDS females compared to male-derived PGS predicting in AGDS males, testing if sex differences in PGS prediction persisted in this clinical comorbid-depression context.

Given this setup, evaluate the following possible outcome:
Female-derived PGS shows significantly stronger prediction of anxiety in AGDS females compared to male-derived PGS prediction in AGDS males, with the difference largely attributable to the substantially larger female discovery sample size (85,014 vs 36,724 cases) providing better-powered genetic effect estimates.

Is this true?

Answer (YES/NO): NO